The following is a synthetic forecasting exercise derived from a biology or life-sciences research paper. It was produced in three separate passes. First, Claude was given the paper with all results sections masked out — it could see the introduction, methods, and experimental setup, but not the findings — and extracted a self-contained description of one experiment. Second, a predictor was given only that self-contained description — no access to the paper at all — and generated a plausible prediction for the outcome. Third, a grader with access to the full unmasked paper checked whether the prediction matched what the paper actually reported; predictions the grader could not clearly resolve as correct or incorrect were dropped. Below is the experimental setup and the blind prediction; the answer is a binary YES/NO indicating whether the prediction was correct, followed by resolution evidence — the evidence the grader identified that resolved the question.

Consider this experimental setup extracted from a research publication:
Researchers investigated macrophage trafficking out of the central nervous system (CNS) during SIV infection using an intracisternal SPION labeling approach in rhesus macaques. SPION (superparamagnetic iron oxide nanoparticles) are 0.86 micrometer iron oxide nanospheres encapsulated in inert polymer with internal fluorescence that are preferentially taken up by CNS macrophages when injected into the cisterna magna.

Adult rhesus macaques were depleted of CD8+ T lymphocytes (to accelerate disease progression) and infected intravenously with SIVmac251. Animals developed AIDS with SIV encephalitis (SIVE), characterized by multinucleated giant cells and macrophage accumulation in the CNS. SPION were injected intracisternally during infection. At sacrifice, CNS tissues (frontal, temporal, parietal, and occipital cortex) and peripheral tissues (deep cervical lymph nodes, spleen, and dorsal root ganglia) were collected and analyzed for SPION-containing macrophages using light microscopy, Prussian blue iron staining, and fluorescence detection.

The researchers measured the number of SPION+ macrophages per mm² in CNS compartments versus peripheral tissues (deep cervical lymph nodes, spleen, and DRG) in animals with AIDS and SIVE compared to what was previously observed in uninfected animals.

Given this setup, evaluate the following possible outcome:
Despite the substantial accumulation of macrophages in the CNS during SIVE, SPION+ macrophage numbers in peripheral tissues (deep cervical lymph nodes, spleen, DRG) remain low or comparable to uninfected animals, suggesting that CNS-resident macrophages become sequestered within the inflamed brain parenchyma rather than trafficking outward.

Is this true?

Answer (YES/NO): YES